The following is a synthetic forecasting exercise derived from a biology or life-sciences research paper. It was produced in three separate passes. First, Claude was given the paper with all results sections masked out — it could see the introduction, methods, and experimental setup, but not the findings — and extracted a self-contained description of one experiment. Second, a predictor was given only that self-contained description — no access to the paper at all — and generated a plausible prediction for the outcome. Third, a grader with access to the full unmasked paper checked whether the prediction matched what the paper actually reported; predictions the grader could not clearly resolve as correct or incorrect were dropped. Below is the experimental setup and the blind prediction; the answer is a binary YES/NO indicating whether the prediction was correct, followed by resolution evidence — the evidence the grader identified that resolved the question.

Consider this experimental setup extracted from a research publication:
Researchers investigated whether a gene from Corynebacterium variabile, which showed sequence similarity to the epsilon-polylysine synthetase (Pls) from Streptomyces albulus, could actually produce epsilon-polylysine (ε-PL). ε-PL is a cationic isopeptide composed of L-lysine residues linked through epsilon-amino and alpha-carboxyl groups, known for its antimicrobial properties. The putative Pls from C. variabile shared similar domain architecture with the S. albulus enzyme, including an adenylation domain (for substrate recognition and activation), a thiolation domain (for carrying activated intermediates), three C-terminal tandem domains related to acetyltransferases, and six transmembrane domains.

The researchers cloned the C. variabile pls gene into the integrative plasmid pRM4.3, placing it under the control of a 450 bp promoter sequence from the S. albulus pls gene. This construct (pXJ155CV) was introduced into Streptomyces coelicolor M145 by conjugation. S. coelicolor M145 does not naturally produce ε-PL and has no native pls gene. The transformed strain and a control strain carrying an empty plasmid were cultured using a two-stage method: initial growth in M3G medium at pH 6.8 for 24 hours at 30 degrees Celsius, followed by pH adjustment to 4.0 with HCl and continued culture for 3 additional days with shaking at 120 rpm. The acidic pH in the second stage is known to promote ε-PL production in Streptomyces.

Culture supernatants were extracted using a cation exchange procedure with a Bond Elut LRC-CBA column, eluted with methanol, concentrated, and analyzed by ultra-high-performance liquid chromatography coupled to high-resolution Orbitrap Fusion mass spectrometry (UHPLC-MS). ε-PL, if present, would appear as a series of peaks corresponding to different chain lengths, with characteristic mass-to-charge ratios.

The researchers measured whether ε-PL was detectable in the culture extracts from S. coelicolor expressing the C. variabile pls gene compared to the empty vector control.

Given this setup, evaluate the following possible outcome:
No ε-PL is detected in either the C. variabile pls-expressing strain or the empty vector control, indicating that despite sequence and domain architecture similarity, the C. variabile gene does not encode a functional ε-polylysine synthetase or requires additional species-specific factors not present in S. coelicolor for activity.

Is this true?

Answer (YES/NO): NO